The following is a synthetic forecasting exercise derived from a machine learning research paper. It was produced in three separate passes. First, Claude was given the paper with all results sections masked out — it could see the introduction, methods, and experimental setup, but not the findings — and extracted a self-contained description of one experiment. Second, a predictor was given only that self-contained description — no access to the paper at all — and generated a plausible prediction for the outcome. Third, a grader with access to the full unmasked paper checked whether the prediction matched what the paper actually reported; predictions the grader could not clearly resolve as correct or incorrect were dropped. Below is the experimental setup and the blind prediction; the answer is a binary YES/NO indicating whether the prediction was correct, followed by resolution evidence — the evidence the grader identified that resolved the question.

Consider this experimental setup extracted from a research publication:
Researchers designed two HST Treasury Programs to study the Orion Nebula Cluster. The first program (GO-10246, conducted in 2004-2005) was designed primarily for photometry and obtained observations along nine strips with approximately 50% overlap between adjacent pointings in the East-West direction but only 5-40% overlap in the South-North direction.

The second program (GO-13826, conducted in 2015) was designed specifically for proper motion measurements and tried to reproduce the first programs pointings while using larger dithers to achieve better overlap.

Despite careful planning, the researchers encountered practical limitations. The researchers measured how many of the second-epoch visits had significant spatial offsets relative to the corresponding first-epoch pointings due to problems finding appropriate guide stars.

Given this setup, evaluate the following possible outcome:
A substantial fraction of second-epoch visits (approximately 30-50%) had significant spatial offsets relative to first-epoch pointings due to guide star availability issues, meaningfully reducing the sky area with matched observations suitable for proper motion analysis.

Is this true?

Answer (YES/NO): NO